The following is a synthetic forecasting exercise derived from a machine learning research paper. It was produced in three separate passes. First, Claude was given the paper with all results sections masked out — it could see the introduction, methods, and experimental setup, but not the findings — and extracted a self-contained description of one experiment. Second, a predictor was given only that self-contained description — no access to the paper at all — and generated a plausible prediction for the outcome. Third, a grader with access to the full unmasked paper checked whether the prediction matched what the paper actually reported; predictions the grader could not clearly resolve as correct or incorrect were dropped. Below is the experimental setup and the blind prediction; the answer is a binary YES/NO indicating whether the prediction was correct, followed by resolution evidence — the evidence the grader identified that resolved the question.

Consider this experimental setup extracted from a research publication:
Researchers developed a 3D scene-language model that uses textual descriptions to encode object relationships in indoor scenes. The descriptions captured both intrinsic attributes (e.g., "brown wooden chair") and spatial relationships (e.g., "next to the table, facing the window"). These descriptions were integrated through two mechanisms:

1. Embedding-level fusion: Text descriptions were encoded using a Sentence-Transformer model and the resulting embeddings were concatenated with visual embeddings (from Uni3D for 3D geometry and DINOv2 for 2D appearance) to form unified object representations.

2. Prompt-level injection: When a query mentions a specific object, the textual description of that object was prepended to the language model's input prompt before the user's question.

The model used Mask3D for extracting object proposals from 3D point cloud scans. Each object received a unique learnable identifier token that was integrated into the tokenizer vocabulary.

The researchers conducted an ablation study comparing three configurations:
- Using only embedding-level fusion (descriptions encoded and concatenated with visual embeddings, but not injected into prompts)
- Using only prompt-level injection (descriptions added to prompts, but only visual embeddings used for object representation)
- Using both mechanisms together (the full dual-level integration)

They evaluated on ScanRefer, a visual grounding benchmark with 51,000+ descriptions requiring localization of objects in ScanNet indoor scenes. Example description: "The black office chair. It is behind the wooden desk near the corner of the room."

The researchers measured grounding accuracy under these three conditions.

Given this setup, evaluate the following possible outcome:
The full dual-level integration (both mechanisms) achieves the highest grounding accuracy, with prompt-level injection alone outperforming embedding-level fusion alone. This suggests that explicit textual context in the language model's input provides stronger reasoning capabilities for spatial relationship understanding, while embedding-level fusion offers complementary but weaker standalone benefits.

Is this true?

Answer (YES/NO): YES